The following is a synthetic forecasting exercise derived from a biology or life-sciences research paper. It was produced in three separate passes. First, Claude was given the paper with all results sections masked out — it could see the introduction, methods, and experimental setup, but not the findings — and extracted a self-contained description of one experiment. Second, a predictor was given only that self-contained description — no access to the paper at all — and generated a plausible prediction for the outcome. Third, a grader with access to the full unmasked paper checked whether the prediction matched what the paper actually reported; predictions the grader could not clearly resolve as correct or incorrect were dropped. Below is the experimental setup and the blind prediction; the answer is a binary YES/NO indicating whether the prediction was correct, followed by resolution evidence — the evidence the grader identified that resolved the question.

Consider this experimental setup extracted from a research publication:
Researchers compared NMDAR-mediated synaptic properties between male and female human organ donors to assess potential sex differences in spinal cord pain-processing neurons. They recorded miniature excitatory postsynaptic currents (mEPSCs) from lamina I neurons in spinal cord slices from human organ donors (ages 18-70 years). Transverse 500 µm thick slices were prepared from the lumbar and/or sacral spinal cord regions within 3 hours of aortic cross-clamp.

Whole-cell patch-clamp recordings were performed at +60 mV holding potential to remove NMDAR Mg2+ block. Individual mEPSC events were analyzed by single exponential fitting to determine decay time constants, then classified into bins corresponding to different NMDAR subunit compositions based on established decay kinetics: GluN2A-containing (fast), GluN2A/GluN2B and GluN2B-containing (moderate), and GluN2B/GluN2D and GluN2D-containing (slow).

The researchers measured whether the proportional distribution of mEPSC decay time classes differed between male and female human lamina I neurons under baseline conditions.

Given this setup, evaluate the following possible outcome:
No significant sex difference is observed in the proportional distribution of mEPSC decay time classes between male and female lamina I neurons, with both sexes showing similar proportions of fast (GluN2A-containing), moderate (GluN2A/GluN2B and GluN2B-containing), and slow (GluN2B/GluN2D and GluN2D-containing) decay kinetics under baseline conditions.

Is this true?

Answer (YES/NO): YES